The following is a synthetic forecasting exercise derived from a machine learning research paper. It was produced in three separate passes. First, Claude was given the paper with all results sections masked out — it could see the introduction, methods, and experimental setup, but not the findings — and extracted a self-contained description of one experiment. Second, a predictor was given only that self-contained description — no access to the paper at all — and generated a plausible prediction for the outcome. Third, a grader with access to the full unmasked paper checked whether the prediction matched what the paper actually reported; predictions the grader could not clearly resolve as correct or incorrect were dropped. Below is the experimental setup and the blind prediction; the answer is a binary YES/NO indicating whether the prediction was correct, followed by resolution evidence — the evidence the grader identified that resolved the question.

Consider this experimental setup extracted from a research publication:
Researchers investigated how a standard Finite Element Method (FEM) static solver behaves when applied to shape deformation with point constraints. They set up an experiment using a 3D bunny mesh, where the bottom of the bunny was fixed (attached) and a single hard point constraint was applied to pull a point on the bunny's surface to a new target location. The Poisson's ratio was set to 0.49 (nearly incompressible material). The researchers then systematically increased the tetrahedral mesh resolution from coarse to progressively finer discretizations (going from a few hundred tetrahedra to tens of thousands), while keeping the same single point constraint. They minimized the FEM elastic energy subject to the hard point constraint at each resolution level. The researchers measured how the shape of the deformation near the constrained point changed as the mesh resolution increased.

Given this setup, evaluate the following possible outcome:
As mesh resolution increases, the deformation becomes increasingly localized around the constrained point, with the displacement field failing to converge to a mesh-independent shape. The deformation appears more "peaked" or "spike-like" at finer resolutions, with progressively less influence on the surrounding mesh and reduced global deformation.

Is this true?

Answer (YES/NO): YES